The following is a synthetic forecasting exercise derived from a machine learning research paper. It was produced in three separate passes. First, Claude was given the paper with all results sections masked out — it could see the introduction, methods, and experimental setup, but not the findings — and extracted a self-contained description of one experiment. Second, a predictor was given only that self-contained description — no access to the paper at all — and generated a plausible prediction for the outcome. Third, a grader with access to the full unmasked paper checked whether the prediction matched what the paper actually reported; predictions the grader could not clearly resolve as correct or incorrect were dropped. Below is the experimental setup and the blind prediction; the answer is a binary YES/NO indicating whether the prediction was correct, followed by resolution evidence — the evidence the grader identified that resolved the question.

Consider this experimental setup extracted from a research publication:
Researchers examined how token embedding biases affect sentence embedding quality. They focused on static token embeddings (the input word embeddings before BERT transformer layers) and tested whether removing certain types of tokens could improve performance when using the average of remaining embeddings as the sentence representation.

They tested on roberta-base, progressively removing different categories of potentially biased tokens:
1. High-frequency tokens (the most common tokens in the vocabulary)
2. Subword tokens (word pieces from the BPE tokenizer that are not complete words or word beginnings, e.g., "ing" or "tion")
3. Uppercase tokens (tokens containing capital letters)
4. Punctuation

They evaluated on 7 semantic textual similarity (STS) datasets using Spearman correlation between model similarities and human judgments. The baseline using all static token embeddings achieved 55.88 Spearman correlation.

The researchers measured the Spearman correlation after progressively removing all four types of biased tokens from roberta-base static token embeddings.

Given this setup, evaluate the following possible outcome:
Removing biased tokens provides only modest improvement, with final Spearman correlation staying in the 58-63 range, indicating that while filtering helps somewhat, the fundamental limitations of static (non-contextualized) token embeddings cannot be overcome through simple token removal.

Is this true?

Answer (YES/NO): NO